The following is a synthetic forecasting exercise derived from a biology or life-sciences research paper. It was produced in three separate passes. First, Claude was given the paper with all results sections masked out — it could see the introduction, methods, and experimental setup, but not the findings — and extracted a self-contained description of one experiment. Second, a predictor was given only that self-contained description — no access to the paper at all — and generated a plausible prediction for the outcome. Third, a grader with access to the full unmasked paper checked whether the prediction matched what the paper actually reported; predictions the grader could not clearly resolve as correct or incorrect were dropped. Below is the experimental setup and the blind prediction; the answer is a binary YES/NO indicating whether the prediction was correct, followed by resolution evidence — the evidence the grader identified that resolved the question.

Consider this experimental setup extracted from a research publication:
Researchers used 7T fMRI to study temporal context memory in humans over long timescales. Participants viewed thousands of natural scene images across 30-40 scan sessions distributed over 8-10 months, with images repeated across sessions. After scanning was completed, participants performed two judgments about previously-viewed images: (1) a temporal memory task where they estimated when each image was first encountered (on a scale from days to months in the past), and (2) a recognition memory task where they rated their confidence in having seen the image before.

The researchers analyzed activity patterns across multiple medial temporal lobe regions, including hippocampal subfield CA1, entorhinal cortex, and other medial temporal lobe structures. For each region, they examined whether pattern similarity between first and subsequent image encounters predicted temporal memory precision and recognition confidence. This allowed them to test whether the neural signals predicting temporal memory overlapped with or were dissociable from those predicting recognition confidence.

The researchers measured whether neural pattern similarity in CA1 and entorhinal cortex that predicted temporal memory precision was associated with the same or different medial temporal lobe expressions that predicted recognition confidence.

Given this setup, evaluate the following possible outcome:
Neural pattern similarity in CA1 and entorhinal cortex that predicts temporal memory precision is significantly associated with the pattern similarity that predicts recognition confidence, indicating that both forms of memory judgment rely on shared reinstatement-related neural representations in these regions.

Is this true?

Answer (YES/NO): NO